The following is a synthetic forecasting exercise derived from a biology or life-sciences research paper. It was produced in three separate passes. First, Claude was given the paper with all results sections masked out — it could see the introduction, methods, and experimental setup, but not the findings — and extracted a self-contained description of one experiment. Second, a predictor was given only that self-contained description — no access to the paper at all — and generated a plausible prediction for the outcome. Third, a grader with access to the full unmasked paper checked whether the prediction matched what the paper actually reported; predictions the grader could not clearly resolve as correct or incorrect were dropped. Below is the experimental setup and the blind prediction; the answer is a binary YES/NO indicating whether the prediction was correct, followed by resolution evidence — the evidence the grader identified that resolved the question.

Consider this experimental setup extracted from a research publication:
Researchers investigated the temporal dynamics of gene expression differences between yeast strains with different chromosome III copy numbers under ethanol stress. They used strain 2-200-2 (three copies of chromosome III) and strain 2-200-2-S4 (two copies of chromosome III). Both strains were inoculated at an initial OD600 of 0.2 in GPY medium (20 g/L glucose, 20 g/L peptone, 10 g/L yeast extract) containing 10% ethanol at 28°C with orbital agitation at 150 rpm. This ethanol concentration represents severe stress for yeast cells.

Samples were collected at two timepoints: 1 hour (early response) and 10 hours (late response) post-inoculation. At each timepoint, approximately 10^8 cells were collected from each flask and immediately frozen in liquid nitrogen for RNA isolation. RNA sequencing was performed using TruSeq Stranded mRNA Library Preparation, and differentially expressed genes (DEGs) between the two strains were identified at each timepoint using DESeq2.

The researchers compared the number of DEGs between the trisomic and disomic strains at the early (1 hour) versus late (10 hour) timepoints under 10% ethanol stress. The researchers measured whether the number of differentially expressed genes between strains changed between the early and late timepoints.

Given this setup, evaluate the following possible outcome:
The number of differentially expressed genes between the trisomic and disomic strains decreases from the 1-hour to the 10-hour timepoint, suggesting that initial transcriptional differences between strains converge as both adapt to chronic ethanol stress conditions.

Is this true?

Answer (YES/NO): NO